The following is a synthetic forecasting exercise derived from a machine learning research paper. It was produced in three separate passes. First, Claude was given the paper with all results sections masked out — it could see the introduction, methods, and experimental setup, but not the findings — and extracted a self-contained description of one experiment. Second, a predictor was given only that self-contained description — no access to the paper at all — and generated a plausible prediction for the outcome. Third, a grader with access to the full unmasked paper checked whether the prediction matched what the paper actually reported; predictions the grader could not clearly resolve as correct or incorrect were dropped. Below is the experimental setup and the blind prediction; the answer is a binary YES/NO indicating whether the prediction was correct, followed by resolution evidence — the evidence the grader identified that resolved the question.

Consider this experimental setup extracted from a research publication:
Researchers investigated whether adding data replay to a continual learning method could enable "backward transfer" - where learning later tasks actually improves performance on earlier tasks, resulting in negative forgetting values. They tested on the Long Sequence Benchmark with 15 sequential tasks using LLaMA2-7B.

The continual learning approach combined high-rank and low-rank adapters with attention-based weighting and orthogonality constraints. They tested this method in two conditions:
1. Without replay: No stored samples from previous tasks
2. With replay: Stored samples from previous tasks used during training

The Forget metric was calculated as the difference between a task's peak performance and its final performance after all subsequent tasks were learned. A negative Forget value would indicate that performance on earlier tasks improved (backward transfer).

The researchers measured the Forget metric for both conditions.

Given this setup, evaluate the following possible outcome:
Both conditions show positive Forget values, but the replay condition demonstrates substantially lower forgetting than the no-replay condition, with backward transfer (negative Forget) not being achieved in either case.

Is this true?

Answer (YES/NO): NO